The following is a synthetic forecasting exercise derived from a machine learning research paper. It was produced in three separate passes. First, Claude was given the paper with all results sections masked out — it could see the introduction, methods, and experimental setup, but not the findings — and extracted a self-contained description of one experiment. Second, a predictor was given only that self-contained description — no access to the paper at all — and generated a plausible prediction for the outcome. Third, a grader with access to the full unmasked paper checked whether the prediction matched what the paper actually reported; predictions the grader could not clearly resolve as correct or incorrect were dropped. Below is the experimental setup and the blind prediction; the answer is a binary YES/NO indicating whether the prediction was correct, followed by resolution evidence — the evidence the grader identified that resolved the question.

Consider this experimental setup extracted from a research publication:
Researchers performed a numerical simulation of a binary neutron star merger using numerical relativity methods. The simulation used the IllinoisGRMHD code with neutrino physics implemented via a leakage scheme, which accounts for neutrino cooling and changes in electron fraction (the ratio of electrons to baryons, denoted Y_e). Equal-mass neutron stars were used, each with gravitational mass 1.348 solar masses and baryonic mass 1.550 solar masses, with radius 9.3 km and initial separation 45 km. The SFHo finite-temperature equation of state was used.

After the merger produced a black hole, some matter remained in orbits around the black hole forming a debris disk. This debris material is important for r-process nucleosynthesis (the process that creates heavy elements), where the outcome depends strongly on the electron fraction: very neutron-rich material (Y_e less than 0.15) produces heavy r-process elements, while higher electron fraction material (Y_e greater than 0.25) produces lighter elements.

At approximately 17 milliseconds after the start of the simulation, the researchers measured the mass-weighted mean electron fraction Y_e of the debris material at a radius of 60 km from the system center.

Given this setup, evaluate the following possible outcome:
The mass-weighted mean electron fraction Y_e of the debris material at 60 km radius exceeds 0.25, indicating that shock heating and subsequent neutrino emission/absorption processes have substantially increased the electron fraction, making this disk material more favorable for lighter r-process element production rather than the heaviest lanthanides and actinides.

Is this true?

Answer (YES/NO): NO